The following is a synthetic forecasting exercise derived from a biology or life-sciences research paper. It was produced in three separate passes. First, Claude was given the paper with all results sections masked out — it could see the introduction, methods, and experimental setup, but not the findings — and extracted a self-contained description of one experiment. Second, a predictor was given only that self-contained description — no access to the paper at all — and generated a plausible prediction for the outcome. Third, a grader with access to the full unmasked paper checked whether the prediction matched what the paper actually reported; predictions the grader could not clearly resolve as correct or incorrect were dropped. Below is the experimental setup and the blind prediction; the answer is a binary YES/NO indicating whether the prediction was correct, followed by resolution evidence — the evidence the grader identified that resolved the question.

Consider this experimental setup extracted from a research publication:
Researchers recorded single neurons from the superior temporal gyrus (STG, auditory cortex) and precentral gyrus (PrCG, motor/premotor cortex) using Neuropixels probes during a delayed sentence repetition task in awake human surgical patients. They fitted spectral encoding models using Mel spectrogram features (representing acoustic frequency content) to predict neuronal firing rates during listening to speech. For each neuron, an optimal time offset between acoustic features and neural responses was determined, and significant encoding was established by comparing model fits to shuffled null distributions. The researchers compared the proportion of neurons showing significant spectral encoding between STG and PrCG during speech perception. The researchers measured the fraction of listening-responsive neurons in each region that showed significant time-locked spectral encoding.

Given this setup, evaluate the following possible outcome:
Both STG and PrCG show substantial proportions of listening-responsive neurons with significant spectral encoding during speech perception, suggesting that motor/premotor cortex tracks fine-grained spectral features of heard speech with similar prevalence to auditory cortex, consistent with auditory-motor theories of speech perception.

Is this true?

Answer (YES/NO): NO